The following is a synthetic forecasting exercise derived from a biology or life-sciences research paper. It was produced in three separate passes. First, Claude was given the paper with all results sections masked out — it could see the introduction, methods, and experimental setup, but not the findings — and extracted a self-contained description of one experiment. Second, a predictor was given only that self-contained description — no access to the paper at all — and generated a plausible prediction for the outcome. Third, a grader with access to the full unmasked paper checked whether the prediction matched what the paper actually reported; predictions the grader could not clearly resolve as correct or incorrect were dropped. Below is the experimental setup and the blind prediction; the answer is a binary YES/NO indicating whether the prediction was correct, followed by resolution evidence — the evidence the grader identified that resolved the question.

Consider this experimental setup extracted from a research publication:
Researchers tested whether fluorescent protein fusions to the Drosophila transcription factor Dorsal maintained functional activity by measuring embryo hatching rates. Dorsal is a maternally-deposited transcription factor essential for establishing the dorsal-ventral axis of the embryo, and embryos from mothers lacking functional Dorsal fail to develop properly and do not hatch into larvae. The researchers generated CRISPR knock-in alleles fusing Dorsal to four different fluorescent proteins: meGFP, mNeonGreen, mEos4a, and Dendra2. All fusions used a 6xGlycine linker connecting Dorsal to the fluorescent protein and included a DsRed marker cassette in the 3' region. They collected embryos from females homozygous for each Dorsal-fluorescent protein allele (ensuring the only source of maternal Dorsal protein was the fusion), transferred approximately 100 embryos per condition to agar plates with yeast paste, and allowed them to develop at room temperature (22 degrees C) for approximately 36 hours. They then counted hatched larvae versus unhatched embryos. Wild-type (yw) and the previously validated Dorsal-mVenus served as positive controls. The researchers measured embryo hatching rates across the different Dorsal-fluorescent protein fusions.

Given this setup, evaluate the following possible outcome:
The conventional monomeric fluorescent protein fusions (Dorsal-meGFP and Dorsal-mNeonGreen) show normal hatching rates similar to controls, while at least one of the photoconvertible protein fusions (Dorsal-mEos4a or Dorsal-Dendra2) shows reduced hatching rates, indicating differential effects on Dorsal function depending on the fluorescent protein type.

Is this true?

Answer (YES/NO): NO